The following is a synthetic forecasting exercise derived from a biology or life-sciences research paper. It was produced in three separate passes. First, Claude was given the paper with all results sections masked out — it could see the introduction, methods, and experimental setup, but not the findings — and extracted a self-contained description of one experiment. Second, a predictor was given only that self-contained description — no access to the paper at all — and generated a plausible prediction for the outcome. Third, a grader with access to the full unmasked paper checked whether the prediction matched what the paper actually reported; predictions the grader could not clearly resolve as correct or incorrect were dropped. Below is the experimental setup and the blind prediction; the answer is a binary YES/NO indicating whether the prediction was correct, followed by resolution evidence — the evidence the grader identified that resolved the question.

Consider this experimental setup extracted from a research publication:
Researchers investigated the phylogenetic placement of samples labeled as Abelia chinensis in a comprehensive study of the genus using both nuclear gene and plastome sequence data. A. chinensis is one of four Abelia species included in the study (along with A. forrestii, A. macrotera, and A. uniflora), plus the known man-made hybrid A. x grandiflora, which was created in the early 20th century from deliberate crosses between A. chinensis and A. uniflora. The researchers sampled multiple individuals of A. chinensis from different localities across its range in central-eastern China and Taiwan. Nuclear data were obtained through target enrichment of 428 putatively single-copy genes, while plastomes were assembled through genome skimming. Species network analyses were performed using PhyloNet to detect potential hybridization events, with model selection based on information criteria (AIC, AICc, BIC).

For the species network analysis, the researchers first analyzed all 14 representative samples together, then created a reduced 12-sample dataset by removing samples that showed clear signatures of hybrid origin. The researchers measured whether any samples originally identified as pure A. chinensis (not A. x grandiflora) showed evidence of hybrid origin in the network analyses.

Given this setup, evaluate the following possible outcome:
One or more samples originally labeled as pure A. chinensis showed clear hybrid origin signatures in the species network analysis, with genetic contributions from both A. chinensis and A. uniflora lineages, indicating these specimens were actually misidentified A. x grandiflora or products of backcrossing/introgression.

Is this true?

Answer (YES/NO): YES